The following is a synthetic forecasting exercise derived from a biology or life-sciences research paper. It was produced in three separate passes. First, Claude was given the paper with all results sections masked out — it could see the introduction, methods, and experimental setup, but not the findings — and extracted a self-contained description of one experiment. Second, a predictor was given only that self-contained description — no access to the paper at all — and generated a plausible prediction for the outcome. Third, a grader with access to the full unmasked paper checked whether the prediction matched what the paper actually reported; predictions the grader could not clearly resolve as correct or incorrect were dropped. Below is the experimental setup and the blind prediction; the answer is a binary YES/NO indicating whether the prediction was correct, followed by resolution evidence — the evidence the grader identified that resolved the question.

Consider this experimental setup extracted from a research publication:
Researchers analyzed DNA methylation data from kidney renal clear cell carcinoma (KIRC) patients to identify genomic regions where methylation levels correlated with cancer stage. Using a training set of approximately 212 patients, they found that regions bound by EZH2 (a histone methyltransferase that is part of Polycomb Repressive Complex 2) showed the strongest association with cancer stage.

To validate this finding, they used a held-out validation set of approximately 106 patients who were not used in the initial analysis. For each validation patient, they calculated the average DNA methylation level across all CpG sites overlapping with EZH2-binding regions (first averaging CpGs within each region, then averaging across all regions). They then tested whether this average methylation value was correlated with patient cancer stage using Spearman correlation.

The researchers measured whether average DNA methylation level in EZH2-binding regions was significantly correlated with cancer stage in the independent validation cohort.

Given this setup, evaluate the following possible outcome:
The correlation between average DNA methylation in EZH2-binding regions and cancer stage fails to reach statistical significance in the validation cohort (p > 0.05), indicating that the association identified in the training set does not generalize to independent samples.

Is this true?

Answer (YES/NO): NO